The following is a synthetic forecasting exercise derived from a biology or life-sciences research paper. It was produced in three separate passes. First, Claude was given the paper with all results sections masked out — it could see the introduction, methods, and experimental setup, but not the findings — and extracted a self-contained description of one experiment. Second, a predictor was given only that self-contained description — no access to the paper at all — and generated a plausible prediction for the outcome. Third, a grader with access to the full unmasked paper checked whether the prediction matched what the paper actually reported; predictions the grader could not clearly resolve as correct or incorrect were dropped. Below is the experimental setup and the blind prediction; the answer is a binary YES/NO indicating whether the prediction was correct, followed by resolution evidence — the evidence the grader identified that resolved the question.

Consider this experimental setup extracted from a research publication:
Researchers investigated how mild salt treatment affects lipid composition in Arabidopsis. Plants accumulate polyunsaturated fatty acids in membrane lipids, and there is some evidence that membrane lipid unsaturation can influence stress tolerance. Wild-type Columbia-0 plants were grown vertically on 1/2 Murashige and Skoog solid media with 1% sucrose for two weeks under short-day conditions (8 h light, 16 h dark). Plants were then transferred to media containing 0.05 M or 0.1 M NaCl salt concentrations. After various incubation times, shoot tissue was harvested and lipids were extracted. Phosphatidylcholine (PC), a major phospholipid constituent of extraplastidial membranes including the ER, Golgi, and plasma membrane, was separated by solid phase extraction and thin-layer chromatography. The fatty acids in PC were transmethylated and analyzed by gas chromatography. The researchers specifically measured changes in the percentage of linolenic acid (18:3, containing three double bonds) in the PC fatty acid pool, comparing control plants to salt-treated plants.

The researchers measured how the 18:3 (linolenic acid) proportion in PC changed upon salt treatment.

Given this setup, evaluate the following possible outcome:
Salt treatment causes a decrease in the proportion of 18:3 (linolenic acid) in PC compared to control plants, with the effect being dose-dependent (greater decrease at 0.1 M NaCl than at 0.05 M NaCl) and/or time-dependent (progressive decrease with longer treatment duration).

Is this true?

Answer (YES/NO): NO